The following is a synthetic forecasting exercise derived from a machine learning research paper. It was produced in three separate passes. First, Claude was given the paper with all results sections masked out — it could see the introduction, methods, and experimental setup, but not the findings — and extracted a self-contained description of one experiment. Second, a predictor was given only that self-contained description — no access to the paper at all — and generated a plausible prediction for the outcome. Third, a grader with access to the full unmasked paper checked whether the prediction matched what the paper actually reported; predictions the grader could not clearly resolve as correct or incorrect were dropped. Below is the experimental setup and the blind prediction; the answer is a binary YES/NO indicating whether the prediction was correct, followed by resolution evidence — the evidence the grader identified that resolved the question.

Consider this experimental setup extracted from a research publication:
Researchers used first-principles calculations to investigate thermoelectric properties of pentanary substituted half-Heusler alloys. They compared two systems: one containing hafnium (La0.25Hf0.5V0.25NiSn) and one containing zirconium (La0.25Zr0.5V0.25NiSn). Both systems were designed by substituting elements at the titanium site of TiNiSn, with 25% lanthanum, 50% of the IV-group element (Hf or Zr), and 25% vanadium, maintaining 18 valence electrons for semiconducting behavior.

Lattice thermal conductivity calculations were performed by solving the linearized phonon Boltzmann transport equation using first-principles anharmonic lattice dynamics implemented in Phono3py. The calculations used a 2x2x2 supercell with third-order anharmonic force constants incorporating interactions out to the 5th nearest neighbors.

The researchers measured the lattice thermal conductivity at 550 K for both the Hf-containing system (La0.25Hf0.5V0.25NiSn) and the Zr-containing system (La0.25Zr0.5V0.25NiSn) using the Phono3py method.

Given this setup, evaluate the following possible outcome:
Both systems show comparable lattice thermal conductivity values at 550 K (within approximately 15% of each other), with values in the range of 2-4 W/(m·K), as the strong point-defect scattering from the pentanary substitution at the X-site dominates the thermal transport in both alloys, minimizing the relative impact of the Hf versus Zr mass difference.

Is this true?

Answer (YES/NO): NO